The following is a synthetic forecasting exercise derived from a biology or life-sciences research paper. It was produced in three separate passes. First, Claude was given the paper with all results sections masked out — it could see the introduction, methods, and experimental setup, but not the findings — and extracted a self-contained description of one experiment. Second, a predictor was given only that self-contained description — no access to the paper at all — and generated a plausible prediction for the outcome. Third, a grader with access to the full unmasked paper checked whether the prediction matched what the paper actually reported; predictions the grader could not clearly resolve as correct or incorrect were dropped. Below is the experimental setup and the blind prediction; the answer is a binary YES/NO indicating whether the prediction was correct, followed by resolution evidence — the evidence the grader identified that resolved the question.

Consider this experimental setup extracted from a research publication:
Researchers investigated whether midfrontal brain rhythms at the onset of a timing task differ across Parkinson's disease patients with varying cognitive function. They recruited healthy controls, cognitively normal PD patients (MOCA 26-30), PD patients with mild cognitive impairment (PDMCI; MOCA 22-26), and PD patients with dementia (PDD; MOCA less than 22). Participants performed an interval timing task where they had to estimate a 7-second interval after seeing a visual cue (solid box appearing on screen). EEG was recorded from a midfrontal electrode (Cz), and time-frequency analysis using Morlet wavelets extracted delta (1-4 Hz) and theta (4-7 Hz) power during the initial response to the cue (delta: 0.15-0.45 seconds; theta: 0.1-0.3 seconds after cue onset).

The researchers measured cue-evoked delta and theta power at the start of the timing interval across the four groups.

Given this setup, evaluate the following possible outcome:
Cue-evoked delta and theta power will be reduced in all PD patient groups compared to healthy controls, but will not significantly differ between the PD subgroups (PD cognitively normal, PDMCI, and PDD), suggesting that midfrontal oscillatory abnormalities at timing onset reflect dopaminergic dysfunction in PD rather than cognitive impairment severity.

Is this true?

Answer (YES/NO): NO